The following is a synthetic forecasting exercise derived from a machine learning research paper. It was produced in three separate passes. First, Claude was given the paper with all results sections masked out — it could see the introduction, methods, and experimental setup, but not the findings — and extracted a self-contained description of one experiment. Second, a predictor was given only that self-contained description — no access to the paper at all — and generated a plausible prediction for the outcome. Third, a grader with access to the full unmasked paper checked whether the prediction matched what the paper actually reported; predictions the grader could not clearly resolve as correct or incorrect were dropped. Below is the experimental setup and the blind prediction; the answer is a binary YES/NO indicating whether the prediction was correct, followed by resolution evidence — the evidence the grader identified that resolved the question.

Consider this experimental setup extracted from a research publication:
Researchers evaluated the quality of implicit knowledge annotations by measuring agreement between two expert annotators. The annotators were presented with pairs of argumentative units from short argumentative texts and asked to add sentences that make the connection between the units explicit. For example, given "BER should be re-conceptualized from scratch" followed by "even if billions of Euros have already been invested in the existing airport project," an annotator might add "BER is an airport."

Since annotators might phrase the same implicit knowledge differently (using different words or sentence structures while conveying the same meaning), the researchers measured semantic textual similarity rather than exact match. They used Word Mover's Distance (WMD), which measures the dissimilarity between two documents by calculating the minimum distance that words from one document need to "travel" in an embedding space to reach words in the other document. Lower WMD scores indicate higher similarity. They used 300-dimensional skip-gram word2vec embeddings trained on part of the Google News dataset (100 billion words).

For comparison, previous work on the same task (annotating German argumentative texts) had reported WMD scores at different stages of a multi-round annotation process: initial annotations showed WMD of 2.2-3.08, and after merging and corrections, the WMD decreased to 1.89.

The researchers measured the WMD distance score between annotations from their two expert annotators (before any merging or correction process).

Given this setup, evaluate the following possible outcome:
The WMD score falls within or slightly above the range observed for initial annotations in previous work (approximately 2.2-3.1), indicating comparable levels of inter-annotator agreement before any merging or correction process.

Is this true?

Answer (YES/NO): NO